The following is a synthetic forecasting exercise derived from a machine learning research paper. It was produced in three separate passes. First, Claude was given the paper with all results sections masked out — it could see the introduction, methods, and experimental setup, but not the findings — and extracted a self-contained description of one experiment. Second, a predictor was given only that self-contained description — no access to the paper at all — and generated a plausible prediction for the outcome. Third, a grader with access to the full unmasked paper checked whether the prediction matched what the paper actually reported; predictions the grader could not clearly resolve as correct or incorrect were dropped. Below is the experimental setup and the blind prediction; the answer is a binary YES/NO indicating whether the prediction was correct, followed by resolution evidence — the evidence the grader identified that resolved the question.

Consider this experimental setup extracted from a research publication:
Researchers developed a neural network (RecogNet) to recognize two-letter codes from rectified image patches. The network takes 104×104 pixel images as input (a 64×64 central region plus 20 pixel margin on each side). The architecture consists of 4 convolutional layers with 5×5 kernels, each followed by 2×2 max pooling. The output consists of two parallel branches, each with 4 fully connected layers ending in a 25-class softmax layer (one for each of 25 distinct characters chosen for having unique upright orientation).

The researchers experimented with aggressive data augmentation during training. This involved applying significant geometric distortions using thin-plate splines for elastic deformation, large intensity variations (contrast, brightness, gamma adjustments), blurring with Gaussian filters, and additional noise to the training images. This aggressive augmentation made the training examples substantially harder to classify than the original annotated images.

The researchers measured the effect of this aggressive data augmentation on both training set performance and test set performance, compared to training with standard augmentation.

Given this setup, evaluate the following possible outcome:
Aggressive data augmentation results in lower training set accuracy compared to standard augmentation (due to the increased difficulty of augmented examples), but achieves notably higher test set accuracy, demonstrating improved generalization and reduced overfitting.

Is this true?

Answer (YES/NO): YES